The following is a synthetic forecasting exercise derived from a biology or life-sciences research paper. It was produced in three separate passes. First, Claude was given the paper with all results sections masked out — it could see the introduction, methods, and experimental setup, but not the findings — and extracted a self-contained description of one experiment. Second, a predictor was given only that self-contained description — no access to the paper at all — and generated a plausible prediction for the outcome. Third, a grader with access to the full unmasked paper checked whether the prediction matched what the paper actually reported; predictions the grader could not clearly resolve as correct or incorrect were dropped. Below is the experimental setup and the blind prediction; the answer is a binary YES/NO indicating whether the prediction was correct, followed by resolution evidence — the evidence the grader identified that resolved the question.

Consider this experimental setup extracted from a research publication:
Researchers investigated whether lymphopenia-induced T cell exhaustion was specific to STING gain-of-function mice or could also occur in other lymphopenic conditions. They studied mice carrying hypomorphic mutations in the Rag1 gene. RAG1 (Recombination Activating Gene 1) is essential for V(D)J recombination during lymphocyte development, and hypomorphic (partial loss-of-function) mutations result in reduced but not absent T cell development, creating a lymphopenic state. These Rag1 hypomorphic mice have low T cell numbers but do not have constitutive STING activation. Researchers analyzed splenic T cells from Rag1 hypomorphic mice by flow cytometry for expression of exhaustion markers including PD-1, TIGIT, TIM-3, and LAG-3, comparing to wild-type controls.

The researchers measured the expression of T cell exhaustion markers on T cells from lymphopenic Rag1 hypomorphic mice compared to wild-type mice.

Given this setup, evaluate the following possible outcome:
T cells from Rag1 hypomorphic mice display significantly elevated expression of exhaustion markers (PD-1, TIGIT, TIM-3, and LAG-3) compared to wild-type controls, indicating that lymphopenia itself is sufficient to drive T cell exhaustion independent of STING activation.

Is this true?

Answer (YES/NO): YES